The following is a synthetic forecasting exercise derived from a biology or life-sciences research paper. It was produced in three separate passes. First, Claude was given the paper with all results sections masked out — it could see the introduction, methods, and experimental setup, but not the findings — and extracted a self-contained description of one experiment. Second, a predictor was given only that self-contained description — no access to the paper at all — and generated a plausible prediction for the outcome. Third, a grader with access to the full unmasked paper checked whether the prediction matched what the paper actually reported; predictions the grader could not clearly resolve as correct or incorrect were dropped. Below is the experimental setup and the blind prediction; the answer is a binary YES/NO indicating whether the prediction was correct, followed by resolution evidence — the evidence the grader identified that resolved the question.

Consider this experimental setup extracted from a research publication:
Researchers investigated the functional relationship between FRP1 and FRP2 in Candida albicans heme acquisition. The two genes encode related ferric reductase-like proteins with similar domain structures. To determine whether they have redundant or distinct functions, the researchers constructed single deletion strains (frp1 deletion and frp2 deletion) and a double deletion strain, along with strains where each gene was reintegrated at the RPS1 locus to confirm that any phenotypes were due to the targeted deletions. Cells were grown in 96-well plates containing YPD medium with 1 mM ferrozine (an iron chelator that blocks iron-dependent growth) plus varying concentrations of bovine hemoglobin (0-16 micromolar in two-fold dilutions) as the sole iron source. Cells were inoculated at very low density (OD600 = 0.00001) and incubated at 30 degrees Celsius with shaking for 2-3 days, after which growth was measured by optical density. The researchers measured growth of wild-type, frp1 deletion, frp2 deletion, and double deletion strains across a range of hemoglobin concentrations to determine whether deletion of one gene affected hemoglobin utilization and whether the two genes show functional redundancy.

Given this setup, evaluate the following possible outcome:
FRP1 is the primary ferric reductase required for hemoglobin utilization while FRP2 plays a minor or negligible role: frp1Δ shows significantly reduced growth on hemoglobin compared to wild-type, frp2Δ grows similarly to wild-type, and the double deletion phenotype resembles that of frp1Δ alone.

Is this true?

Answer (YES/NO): YES